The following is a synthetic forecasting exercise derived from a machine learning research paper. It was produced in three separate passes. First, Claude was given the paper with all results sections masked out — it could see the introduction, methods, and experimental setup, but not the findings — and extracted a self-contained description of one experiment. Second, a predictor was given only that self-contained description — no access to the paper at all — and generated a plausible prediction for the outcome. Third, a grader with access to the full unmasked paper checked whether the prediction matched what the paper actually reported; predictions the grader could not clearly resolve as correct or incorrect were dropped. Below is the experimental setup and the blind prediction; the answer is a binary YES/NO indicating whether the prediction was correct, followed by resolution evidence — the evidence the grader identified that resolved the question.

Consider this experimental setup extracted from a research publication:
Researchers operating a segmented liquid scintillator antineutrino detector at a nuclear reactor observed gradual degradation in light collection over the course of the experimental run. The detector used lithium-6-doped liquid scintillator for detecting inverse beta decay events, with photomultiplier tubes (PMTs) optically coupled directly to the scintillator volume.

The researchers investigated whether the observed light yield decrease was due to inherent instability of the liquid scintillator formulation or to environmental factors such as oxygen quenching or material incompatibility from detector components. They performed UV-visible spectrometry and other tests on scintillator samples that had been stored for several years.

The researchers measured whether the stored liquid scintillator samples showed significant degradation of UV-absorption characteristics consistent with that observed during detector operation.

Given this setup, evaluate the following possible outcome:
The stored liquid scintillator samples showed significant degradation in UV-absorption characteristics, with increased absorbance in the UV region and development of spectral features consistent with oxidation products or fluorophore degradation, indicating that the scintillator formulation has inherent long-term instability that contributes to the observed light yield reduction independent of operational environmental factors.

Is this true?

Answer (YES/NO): NO